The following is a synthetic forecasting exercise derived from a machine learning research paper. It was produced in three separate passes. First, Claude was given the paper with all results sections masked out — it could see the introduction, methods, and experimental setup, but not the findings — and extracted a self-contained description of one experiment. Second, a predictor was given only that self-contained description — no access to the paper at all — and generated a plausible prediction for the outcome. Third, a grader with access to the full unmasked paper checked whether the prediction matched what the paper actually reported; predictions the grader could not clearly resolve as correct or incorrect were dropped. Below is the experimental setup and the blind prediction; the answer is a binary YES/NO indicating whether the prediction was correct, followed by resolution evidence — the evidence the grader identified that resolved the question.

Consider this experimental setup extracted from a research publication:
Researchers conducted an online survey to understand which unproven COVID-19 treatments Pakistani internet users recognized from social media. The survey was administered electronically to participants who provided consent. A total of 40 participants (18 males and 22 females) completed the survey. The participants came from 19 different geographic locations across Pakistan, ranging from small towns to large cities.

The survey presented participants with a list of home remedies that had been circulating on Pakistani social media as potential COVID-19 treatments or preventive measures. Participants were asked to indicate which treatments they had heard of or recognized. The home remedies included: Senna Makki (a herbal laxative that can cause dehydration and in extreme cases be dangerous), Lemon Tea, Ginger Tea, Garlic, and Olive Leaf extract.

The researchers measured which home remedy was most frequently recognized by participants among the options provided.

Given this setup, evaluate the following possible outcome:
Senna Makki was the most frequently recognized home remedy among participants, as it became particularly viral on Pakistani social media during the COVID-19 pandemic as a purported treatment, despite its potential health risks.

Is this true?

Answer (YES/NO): YES